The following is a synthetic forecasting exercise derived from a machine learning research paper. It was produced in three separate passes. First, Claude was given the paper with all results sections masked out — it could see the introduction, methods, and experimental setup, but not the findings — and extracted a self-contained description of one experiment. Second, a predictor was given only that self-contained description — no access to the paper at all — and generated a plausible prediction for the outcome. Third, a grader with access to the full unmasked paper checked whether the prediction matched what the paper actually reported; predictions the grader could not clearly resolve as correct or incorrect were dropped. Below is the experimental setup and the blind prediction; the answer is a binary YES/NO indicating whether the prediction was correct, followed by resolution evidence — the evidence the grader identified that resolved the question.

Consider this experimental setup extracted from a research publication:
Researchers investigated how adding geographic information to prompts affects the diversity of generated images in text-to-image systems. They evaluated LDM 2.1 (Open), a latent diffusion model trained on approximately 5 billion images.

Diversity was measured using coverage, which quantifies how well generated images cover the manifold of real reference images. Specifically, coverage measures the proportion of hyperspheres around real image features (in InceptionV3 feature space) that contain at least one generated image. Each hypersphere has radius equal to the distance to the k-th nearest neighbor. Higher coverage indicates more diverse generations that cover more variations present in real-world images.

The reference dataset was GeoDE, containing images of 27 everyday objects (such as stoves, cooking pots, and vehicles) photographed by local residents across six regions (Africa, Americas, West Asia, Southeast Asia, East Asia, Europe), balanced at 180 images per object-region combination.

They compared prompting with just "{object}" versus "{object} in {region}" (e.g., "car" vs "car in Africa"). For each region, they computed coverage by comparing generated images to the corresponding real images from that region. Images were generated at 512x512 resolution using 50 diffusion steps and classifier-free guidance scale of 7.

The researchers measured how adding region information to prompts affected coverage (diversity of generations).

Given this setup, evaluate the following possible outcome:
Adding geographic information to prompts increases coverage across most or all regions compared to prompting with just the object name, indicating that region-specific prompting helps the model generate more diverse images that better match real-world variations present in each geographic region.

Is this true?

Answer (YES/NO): NO